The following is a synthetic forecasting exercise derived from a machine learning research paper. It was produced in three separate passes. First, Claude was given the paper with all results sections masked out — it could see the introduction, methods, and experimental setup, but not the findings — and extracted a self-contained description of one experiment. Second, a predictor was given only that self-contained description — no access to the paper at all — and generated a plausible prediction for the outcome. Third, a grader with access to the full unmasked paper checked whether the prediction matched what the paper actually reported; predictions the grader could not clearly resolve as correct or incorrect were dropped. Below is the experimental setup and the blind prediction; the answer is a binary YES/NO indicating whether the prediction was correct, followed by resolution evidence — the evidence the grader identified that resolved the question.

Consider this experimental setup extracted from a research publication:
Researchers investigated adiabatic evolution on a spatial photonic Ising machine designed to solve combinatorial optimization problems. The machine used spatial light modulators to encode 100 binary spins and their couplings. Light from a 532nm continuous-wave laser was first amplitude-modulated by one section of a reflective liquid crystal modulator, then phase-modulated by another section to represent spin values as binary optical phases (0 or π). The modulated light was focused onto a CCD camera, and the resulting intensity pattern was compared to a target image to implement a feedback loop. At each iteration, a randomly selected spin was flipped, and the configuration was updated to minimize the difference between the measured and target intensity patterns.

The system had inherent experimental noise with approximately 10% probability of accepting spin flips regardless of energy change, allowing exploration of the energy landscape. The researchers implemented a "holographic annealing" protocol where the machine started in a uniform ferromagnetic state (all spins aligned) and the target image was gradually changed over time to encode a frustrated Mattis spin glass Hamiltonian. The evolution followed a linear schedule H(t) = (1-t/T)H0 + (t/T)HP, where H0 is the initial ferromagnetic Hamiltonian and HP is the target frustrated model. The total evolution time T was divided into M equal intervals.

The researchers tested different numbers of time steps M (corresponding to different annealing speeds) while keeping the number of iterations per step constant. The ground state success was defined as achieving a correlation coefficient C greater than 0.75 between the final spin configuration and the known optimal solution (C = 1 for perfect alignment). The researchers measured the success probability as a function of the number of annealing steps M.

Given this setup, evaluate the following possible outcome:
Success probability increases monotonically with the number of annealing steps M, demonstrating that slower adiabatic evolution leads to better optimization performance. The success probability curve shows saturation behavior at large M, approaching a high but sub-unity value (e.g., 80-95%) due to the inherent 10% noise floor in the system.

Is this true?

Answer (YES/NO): YES